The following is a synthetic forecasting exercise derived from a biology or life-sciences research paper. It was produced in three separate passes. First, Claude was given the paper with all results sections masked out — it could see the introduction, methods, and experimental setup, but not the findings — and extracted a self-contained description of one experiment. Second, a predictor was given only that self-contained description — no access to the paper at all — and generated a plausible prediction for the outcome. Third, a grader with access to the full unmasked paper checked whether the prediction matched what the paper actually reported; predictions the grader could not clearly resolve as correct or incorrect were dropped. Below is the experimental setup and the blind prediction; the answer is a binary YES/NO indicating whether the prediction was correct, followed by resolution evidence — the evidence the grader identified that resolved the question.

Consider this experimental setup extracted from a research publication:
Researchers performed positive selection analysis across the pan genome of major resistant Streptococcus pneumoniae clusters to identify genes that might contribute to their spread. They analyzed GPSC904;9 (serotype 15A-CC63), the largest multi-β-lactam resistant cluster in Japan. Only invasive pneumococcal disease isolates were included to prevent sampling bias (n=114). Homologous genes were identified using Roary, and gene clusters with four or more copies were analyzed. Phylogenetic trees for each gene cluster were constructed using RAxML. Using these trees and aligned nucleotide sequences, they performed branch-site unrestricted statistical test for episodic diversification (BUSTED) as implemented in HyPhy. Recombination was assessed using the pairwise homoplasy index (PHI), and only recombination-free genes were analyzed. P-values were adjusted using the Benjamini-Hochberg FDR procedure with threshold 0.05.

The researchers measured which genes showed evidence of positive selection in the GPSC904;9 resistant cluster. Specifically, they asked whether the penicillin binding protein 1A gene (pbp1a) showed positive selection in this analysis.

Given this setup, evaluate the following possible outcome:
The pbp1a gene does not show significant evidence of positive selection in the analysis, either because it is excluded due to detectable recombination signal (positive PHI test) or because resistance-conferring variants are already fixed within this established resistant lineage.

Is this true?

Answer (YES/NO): NO